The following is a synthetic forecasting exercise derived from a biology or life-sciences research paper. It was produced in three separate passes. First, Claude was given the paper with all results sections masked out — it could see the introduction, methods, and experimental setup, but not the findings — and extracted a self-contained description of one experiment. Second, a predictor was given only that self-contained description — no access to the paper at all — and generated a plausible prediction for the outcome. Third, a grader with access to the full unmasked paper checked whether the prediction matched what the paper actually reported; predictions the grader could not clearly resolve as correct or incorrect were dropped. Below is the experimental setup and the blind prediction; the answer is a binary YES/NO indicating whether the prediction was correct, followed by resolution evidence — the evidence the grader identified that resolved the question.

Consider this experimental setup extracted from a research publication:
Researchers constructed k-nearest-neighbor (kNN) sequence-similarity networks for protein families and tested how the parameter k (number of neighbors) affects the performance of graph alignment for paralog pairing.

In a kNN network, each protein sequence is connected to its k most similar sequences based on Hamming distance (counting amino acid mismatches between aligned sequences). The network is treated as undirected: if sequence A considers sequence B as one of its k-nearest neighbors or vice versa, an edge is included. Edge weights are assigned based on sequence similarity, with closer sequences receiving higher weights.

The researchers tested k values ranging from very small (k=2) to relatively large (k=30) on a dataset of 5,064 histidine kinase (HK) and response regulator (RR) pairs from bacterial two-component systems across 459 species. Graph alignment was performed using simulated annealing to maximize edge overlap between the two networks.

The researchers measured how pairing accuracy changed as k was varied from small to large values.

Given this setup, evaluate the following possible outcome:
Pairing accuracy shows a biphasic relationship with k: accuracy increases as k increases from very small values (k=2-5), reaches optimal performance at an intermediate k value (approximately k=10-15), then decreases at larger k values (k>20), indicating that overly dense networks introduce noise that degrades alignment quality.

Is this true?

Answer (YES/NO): NO